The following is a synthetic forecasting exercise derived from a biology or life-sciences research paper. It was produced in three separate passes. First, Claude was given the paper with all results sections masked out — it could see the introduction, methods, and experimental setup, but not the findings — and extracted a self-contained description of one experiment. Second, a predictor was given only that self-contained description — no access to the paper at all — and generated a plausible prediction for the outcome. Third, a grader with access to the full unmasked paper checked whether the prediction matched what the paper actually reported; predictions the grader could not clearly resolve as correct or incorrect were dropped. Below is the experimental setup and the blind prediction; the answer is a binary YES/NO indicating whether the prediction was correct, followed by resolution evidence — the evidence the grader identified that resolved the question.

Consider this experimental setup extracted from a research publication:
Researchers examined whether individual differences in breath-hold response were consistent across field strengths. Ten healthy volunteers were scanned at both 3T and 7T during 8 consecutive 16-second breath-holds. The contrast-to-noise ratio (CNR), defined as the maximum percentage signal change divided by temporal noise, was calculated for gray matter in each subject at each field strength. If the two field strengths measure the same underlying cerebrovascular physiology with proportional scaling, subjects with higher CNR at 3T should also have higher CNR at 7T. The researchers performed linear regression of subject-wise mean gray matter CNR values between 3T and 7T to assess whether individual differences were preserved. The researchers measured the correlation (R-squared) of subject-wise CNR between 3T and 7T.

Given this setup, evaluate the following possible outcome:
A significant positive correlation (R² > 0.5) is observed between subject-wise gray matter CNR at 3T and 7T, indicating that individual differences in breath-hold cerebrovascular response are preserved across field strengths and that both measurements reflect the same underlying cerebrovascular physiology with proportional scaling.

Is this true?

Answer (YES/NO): YES